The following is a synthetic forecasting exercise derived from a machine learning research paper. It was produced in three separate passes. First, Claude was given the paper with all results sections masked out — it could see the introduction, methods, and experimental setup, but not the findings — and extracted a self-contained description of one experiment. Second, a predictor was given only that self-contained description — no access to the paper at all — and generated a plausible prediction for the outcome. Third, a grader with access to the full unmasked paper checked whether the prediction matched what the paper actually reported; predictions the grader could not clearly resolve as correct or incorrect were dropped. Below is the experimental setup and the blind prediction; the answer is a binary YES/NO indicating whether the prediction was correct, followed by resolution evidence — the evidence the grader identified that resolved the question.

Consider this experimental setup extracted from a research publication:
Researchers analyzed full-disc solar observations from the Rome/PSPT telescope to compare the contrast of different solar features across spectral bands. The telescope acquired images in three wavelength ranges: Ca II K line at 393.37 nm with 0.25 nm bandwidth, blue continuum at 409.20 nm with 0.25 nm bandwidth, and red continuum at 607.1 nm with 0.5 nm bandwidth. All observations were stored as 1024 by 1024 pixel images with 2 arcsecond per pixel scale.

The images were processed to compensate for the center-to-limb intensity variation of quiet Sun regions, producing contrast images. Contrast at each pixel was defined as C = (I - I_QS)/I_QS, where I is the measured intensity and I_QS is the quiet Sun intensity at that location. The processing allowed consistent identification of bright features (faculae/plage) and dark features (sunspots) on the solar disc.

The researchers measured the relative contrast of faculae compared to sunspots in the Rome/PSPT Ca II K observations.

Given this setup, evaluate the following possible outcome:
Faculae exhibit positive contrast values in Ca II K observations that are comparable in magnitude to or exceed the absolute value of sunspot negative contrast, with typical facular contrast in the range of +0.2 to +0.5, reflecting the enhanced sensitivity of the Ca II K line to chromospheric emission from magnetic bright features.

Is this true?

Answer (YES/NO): YES